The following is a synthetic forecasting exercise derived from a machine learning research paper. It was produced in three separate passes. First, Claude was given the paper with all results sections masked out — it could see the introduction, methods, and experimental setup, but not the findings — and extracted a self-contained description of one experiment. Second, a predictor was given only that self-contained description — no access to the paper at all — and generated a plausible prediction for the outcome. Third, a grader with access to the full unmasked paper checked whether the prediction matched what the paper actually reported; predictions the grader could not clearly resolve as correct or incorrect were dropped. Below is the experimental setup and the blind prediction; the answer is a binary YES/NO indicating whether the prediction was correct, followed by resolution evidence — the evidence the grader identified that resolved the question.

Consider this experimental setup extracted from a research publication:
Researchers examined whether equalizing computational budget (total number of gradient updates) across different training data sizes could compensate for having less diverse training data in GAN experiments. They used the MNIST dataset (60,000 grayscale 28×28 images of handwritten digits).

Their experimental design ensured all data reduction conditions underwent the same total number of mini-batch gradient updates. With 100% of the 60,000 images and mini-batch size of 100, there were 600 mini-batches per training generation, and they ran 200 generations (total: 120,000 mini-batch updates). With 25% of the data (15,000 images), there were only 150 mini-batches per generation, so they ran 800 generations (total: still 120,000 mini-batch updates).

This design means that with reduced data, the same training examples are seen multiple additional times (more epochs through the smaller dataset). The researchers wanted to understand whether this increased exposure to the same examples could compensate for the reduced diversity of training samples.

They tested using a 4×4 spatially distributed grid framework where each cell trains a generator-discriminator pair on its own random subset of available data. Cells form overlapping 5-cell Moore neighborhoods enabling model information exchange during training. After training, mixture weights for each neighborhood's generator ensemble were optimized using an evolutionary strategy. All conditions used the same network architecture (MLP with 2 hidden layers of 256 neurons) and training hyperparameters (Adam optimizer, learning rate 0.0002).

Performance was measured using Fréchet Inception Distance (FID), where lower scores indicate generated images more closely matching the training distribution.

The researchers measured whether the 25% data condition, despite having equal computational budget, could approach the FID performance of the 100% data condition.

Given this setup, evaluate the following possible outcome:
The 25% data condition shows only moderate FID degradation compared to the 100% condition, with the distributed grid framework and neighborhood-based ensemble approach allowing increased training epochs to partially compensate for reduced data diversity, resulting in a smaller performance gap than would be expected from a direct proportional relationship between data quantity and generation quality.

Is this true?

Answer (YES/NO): NO